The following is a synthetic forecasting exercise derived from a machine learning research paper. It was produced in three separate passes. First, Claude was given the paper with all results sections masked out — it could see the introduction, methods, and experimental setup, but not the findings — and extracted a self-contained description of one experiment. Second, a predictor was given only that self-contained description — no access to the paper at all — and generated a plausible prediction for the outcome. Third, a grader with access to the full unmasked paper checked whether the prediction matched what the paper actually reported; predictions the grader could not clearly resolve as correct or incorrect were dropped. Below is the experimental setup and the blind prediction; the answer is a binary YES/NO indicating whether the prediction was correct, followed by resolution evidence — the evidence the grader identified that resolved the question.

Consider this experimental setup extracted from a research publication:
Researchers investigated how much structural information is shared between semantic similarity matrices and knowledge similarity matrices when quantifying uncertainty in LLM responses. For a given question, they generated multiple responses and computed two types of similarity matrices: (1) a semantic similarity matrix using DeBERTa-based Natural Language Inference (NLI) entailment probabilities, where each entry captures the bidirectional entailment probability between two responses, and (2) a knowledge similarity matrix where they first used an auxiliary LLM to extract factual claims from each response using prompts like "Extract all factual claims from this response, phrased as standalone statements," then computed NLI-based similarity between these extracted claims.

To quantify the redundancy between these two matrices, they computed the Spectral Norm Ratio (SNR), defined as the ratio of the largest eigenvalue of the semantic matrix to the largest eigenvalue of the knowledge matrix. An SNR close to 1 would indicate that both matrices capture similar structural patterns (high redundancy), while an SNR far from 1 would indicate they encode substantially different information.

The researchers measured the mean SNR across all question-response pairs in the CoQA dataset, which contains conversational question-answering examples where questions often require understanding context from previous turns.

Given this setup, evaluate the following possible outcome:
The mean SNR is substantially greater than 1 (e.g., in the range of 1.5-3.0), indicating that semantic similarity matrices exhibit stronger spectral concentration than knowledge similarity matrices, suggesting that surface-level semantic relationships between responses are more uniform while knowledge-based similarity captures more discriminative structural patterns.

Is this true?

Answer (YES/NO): NO